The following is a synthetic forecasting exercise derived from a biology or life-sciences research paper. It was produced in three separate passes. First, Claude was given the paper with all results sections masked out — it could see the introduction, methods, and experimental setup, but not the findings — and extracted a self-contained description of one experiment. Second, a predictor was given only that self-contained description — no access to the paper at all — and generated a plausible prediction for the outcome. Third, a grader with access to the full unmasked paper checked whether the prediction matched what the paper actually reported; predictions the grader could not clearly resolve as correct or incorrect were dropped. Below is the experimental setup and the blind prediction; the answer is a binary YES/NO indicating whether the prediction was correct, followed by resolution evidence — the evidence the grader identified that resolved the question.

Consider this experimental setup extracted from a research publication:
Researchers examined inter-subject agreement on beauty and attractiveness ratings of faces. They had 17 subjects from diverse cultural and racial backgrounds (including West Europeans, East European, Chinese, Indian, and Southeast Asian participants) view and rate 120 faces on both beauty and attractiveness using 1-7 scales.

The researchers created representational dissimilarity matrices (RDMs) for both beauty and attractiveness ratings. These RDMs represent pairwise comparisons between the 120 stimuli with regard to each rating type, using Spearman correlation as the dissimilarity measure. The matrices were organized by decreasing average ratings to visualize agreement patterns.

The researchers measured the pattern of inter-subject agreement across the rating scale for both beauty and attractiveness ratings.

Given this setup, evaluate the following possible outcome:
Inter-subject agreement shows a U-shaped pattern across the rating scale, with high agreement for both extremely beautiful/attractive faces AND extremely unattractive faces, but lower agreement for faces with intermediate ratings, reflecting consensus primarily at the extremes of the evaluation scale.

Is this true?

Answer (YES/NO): NO